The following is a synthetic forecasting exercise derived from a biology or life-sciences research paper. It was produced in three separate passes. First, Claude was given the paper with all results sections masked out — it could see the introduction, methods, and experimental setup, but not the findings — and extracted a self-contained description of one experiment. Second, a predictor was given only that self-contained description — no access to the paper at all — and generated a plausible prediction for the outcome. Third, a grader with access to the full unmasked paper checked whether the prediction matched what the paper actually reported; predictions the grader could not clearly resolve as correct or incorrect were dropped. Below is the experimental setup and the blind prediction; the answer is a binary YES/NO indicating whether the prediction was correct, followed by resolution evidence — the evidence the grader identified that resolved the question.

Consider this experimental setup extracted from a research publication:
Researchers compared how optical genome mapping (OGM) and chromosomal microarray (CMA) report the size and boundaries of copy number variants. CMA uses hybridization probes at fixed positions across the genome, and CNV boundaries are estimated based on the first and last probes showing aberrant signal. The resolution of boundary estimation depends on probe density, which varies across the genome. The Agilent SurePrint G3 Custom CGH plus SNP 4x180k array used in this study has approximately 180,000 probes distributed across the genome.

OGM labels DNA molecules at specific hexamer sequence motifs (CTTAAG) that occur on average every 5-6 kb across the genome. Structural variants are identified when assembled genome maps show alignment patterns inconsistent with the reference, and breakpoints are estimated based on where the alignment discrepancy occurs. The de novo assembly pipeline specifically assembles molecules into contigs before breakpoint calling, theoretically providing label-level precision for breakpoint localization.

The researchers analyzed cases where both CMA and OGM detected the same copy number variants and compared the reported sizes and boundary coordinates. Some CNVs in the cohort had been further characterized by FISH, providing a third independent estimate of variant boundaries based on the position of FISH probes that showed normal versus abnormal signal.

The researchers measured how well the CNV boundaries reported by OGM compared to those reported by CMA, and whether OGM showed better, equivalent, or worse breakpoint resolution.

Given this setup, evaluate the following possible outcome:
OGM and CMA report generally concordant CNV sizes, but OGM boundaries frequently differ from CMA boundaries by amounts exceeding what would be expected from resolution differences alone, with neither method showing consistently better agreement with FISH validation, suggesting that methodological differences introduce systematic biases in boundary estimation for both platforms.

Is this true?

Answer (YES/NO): NO